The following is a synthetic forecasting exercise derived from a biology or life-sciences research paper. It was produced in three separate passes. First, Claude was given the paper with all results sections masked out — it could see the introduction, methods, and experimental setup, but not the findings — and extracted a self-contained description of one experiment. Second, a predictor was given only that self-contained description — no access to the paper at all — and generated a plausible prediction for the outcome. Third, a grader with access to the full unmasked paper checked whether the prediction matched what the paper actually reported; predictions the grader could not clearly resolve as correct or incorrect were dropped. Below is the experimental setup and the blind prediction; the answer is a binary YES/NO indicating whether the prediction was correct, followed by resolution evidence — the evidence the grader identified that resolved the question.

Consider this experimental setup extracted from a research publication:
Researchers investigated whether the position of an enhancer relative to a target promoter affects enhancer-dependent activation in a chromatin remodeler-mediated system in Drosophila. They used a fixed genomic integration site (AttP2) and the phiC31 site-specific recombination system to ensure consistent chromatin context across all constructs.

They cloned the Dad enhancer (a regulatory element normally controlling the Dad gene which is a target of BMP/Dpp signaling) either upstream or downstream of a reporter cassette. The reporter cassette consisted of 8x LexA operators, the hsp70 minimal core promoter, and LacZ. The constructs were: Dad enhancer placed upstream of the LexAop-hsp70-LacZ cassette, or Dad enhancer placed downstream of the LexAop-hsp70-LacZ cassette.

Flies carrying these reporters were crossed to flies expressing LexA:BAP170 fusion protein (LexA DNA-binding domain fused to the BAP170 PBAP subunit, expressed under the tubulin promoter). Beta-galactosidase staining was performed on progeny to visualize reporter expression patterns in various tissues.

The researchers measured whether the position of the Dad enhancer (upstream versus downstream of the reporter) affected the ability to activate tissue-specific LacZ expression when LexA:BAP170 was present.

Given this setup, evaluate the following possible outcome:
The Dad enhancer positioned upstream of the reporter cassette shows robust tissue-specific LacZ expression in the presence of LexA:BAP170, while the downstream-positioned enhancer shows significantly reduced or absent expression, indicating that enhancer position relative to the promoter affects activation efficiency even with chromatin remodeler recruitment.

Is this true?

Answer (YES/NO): NO